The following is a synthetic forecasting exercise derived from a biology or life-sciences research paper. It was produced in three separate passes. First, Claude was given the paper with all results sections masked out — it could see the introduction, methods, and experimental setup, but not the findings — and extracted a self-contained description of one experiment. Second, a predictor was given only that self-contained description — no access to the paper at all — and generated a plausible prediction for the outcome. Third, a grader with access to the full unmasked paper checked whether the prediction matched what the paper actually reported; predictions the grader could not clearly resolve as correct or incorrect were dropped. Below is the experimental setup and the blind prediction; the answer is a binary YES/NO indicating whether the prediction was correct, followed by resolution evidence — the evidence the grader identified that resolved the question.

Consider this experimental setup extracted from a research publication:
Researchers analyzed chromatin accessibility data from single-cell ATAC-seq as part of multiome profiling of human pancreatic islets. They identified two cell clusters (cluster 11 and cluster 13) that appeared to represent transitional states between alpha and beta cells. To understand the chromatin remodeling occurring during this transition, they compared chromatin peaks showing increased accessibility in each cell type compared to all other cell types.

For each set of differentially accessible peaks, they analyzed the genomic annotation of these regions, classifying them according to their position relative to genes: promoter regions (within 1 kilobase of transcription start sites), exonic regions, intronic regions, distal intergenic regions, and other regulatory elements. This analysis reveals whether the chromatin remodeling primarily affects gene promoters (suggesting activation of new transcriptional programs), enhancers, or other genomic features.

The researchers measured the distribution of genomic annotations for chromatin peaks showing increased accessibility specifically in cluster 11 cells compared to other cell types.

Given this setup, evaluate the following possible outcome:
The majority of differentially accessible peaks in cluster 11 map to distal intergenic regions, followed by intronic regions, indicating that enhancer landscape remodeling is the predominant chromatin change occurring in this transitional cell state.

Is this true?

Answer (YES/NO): NO